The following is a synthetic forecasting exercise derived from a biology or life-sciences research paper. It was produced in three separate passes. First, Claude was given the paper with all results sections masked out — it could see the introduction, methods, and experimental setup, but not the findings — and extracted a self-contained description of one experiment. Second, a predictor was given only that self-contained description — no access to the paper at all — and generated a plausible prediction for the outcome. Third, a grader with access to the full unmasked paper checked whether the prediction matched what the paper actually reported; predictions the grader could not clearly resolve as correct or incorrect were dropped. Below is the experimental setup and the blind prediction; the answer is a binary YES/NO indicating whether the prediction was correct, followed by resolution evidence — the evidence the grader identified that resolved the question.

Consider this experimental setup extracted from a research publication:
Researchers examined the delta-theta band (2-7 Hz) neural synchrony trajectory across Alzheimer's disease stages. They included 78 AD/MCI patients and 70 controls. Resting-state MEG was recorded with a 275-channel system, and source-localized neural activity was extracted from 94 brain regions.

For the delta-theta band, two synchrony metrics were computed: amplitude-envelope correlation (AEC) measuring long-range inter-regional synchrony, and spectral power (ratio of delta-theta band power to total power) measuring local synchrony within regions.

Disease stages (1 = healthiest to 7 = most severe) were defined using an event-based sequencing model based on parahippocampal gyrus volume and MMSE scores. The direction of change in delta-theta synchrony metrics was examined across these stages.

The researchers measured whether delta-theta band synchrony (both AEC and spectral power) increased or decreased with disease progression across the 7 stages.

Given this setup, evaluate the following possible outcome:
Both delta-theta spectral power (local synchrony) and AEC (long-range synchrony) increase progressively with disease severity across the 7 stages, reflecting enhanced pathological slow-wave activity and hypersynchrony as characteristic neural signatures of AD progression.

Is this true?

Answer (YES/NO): YES